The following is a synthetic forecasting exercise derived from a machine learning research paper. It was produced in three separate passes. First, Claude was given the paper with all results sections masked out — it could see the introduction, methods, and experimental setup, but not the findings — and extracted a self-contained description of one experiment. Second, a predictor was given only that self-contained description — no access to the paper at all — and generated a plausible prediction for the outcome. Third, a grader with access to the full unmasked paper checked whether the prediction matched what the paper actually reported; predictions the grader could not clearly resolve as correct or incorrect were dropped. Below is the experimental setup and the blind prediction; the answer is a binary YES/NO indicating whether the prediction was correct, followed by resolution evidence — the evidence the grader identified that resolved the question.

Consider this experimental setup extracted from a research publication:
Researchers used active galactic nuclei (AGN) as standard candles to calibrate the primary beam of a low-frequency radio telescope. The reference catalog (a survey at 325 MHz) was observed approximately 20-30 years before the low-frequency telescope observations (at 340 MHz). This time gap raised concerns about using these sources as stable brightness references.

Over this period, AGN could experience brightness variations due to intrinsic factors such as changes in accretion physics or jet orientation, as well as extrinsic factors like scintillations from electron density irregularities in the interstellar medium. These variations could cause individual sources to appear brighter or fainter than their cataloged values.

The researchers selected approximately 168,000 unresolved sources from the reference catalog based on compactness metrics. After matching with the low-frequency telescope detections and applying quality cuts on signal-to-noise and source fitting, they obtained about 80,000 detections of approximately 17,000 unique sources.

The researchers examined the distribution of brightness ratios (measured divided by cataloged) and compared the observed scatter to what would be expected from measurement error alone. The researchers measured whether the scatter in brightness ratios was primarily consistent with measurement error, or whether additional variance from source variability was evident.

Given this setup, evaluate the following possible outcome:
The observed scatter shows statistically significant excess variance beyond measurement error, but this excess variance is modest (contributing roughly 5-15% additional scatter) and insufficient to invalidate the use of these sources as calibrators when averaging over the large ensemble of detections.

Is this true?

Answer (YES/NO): NO